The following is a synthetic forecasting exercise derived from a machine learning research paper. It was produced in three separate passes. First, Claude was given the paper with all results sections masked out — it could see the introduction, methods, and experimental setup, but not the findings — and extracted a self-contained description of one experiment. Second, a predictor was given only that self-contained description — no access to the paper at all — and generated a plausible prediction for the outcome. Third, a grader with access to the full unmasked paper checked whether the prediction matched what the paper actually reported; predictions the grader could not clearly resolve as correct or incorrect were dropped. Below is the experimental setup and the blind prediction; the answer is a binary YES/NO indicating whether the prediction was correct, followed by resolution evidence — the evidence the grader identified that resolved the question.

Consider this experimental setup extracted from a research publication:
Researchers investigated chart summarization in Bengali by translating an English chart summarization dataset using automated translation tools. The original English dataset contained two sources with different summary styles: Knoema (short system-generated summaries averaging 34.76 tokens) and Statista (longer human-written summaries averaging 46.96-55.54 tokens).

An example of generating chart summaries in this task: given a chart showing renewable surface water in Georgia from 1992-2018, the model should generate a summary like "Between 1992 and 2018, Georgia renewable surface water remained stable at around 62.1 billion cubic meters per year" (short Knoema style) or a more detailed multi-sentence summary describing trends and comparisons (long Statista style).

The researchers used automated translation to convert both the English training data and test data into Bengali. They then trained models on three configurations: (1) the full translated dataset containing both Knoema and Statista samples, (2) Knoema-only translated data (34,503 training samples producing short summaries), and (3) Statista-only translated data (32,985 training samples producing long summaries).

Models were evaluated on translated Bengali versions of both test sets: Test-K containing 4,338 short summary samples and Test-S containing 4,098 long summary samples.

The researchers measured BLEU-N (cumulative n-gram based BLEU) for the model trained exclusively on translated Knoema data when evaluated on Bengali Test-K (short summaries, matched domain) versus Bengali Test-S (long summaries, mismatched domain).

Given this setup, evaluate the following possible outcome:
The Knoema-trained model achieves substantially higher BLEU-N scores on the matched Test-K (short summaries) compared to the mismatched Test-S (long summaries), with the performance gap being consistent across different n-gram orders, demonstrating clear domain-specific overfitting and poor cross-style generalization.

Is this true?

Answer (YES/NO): YES